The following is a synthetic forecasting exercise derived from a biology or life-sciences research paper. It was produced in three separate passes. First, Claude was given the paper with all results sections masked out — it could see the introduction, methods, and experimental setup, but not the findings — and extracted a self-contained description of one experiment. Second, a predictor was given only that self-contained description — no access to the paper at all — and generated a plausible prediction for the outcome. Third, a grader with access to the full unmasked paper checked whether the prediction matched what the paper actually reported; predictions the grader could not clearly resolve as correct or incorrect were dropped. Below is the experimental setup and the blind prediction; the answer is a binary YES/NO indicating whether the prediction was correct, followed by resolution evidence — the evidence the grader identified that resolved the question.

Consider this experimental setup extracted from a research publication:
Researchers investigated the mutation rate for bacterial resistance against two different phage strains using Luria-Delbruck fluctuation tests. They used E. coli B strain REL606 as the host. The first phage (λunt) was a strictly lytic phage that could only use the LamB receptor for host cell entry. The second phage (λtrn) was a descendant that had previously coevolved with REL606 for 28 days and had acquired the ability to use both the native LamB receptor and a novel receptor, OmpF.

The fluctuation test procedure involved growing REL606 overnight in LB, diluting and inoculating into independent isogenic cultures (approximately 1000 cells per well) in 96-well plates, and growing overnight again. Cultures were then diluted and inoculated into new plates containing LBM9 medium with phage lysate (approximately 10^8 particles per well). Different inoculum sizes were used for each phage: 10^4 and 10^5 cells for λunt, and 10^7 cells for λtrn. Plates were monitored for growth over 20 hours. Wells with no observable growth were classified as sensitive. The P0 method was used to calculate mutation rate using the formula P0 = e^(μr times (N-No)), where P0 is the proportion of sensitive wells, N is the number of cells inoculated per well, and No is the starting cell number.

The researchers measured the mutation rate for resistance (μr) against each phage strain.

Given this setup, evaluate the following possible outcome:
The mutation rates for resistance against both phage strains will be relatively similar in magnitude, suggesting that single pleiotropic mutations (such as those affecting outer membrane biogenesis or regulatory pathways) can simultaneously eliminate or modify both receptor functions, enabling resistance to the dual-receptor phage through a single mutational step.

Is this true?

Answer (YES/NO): NO